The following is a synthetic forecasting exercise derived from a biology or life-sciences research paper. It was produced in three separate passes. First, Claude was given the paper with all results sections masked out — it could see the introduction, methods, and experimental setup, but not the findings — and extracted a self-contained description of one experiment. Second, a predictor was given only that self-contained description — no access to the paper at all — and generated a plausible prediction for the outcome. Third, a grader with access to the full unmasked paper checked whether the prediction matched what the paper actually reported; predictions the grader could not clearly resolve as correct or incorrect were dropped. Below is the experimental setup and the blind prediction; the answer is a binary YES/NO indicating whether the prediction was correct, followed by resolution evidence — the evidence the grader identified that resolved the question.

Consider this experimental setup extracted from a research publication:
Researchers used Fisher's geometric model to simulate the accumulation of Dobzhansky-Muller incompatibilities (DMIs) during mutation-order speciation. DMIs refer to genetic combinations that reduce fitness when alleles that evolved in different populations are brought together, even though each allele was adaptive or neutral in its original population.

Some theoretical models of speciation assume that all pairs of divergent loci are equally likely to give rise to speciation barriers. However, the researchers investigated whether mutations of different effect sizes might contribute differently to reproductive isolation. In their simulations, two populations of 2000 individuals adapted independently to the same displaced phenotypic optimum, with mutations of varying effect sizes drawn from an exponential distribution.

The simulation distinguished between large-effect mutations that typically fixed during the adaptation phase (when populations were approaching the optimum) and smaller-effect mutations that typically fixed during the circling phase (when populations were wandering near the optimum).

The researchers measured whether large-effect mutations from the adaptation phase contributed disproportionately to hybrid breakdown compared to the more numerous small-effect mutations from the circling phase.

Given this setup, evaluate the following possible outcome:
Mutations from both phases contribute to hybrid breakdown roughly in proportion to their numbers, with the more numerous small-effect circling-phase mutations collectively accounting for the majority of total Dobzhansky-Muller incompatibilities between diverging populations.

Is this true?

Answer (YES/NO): NO